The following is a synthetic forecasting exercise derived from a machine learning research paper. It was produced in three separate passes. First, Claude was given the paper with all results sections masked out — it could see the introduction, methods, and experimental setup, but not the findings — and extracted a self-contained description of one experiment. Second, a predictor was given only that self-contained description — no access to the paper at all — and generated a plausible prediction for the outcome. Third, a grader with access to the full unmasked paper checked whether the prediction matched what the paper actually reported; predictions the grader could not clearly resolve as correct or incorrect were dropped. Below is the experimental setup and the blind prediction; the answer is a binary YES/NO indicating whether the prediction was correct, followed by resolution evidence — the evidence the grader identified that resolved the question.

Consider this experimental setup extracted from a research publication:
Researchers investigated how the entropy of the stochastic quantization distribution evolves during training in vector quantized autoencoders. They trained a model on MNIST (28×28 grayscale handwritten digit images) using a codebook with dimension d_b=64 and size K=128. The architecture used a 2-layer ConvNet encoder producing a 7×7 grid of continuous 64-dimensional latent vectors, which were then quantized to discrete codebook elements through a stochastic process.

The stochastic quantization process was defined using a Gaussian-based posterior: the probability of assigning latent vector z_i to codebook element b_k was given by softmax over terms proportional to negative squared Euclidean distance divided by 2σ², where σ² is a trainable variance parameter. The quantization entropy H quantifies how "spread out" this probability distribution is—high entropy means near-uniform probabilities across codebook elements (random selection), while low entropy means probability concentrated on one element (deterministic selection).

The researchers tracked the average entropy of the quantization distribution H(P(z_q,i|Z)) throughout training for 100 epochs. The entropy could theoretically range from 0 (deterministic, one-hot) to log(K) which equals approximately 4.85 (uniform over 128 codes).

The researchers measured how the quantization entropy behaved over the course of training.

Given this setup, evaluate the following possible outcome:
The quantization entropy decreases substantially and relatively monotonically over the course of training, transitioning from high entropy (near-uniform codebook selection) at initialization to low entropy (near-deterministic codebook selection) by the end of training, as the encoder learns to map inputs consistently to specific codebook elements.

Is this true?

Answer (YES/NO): YES